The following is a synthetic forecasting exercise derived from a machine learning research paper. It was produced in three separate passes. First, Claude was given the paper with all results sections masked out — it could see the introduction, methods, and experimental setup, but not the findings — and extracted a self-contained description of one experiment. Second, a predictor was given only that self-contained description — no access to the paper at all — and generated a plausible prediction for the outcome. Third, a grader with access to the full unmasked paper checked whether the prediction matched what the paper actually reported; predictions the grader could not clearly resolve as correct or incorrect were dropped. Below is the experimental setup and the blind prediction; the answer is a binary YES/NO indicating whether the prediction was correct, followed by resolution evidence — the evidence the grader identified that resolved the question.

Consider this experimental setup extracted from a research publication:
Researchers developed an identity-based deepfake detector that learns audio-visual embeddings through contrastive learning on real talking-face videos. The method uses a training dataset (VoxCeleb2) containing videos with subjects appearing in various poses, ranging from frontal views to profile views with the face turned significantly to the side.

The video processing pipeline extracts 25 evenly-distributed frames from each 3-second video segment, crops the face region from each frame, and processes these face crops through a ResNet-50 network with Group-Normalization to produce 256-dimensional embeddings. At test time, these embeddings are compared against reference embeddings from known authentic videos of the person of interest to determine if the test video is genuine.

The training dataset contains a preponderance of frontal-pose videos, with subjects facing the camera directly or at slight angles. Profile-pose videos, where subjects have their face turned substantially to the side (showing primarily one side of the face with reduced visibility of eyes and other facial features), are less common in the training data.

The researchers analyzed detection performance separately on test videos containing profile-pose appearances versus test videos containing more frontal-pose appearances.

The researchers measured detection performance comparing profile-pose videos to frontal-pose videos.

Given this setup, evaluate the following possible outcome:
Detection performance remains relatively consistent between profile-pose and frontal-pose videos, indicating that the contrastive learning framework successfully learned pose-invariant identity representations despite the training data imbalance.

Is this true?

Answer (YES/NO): NO